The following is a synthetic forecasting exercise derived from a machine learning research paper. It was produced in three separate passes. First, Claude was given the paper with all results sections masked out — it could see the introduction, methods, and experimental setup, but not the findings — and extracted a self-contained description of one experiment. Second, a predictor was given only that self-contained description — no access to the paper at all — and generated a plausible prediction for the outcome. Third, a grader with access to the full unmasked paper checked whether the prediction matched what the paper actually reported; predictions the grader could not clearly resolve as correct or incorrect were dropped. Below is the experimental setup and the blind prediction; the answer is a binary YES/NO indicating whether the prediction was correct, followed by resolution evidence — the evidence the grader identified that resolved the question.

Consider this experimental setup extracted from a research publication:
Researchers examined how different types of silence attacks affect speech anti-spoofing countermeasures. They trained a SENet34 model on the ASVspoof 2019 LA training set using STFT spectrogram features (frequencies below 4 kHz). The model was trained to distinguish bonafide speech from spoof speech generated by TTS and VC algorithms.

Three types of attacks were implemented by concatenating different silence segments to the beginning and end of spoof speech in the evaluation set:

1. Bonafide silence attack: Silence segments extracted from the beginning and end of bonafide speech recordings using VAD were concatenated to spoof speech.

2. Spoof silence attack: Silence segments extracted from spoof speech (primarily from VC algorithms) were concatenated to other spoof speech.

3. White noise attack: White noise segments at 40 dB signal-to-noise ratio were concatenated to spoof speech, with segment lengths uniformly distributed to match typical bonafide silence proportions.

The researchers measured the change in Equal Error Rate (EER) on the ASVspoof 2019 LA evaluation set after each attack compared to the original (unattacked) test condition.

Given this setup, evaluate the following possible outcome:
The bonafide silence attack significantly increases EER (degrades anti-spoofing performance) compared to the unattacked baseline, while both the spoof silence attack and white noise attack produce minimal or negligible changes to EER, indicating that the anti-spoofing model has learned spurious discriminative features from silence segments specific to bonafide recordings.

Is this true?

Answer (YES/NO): NO